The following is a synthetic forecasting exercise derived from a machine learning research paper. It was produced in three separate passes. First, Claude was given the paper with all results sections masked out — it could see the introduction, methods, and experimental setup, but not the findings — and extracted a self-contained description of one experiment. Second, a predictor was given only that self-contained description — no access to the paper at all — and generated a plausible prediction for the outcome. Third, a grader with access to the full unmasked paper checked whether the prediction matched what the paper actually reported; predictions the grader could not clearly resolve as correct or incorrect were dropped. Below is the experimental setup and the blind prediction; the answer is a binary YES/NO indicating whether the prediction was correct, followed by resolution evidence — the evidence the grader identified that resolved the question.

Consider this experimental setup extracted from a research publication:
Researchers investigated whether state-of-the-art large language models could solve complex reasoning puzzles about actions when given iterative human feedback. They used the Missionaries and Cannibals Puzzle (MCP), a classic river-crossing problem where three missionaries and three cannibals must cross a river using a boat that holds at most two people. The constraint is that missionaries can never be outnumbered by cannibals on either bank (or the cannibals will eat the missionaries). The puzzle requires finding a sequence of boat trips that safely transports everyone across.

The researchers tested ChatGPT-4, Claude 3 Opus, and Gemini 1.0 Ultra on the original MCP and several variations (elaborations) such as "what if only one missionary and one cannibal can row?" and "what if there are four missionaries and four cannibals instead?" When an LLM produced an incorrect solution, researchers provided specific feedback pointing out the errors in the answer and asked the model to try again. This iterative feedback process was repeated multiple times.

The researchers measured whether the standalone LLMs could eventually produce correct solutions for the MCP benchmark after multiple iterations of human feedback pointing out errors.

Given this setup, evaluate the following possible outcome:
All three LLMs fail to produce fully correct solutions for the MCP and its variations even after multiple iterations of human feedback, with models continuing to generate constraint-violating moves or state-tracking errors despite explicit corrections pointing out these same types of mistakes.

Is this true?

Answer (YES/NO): NO